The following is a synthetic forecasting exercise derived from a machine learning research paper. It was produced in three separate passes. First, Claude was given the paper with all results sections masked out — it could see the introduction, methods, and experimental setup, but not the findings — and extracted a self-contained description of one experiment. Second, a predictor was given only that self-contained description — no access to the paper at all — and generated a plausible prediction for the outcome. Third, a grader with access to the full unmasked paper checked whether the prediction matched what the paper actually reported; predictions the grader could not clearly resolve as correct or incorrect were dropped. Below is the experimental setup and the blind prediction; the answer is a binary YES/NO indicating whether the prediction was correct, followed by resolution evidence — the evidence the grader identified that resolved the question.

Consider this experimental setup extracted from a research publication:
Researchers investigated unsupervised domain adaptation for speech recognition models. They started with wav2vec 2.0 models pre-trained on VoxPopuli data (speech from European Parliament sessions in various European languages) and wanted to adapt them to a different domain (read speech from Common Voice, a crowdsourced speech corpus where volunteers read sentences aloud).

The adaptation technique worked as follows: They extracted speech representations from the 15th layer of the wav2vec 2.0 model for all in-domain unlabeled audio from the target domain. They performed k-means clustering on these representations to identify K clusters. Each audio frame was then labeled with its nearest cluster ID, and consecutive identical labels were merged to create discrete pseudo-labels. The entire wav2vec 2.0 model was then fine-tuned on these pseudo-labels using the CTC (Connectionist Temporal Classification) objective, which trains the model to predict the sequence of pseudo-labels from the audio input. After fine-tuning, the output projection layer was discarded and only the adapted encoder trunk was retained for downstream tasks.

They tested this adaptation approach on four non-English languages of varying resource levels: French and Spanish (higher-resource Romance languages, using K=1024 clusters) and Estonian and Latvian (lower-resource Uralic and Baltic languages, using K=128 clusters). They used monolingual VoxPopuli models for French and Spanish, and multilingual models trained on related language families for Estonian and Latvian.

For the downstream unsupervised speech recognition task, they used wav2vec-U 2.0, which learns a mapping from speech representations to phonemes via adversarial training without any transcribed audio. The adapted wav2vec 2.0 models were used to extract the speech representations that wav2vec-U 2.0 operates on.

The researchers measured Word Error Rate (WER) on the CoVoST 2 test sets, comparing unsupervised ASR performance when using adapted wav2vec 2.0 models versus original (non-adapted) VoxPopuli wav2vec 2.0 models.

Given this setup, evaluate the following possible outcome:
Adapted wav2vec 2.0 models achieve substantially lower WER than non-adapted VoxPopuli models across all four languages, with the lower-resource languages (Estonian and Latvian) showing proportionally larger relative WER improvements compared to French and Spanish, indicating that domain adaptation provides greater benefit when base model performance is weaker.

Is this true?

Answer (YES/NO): NO